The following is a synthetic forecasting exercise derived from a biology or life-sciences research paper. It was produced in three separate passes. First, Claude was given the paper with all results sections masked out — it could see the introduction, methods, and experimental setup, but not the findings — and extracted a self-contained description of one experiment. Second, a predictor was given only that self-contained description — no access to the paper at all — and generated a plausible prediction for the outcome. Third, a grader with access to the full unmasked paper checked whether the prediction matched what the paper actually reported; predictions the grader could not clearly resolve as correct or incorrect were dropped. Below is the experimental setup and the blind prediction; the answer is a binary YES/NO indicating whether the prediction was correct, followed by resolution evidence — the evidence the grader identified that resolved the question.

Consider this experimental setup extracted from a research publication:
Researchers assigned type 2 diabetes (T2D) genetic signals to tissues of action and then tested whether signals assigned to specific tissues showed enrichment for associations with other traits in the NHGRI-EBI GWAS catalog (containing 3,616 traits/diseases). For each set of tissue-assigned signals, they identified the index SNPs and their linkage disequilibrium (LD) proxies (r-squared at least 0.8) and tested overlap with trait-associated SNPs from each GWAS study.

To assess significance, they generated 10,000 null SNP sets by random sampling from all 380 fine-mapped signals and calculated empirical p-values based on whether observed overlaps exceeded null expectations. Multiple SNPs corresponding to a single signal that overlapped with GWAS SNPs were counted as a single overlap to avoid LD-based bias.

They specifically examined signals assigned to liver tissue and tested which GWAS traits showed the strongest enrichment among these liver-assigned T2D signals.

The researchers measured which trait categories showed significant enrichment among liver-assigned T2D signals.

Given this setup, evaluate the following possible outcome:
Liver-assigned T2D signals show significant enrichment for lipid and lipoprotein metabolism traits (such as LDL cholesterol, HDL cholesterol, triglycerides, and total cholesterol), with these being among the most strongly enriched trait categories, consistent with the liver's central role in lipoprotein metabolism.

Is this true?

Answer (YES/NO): YES